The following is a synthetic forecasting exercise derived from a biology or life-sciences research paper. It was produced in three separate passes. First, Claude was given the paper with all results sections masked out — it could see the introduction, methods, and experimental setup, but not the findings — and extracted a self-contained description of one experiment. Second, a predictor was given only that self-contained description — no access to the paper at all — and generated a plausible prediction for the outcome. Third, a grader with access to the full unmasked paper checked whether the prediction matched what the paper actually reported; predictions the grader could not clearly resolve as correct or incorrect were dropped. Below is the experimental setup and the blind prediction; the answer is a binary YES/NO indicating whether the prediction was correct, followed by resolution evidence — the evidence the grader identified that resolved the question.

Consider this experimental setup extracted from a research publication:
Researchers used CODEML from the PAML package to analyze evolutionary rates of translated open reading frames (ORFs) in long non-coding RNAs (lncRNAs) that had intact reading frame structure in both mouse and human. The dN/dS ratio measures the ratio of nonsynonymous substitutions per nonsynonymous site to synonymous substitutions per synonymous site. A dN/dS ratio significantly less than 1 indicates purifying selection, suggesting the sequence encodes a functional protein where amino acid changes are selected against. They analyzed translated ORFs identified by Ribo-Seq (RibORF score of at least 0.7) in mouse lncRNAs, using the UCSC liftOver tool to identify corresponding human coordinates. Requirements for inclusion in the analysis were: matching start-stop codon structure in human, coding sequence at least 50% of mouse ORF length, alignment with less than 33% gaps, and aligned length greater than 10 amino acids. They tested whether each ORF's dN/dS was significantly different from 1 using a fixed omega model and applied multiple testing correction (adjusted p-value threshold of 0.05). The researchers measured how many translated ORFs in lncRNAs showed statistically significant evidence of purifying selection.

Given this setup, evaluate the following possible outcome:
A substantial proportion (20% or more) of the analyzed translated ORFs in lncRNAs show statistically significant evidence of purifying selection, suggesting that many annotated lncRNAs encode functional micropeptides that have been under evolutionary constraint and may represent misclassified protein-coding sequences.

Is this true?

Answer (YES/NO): NO